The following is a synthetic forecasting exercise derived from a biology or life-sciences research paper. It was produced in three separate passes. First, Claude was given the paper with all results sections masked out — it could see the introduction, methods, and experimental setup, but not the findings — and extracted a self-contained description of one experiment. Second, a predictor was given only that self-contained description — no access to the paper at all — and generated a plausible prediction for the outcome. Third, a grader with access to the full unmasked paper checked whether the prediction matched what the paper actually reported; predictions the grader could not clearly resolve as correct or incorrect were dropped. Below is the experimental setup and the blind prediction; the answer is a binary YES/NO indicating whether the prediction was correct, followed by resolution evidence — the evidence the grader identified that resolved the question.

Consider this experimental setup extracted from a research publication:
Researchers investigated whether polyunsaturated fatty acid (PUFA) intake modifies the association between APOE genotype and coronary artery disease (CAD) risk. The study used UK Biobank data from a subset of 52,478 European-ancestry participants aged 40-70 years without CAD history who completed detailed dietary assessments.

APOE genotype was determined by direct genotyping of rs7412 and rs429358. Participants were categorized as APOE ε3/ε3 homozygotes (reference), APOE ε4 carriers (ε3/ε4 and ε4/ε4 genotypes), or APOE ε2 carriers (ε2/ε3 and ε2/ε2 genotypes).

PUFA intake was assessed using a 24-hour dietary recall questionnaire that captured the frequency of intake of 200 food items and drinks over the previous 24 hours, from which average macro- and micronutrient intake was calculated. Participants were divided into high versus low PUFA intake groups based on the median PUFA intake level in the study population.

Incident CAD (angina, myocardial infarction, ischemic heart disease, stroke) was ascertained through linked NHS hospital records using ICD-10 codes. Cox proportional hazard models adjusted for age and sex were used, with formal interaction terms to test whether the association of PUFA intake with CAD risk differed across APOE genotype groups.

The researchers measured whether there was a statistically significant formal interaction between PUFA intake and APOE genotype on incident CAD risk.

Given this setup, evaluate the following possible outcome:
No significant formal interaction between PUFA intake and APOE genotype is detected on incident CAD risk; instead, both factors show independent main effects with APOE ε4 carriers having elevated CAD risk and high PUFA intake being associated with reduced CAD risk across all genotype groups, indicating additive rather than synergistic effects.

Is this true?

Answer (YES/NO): NO